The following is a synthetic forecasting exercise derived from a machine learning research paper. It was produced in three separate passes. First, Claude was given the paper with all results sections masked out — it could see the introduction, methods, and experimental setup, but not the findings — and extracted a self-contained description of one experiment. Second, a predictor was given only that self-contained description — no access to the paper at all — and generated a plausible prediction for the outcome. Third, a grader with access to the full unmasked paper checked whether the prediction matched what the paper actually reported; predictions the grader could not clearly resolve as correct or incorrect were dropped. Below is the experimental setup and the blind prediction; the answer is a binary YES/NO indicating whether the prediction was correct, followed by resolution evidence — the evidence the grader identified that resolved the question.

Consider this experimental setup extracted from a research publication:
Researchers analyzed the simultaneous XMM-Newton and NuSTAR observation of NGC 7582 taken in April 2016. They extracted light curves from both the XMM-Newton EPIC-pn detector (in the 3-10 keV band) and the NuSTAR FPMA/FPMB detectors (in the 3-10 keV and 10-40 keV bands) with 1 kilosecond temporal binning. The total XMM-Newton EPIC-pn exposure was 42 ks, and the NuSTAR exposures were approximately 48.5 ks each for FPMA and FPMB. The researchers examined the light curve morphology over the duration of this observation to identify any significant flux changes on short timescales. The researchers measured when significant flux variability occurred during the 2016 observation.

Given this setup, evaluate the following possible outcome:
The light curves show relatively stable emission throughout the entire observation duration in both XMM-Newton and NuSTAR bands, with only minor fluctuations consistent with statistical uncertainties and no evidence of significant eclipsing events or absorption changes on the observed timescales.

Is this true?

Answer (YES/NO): NO